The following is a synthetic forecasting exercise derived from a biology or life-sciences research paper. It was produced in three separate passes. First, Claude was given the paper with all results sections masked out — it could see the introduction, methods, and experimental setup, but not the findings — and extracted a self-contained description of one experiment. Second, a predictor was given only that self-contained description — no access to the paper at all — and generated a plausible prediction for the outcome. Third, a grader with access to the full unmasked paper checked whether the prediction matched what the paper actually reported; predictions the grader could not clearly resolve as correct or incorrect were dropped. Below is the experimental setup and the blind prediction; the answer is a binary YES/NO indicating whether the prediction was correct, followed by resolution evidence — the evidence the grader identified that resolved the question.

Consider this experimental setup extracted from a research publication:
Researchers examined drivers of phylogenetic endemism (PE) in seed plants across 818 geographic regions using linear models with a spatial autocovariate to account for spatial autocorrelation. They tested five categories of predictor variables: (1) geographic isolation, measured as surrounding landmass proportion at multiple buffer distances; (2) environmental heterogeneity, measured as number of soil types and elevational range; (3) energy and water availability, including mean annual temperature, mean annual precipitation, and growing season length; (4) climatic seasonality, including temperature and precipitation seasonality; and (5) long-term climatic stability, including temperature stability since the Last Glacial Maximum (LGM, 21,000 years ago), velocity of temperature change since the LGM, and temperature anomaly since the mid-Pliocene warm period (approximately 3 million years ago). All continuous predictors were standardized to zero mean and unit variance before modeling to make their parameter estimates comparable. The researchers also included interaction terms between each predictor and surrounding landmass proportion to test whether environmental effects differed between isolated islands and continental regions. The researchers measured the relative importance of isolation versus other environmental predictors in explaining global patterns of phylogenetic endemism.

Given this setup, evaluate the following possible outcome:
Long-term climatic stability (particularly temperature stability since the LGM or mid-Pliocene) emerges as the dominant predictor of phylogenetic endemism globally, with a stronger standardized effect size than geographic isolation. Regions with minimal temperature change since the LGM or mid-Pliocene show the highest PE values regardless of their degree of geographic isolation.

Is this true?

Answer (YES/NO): NO